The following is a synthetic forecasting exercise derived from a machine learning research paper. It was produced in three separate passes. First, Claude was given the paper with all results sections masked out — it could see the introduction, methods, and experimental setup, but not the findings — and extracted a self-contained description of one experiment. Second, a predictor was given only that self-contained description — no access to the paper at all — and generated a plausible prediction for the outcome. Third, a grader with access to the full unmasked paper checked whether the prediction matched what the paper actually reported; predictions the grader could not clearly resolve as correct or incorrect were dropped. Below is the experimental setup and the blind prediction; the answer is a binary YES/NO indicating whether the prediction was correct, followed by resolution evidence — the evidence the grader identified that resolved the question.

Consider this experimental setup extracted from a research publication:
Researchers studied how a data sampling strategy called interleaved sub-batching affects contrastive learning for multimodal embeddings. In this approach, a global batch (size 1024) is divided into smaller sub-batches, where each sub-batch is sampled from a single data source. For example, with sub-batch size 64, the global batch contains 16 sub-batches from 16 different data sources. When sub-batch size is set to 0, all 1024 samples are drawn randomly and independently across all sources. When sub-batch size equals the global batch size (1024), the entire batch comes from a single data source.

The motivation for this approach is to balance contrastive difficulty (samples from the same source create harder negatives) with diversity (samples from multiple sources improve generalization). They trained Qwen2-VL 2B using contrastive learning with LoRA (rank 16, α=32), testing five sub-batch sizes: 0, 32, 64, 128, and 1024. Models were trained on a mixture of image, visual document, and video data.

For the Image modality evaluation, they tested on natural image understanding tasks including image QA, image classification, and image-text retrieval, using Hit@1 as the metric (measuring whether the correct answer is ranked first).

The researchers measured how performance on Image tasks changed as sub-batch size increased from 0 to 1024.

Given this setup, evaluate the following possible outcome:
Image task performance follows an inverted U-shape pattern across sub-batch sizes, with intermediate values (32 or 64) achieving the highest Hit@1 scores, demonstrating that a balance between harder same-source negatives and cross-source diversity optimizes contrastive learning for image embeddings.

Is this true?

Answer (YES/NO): YES